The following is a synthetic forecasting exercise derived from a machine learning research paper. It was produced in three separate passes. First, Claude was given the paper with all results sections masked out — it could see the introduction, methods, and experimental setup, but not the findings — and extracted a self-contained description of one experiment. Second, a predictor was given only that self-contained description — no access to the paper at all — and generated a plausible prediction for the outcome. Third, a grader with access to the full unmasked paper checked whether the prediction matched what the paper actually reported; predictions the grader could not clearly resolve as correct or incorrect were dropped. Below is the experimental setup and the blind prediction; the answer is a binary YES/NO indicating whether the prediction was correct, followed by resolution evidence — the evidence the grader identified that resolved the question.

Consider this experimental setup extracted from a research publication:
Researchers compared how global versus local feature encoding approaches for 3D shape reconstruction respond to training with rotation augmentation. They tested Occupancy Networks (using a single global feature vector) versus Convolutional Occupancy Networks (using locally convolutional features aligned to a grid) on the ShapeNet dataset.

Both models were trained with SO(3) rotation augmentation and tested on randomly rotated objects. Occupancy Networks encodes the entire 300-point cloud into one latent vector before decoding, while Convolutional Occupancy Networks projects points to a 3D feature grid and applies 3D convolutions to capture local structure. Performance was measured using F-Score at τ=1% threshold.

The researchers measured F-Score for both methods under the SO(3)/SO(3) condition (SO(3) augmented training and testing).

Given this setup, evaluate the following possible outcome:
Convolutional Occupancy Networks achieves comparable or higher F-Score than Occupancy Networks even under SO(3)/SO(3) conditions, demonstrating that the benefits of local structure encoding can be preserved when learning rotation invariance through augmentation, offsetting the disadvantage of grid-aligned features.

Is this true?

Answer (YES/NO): YES